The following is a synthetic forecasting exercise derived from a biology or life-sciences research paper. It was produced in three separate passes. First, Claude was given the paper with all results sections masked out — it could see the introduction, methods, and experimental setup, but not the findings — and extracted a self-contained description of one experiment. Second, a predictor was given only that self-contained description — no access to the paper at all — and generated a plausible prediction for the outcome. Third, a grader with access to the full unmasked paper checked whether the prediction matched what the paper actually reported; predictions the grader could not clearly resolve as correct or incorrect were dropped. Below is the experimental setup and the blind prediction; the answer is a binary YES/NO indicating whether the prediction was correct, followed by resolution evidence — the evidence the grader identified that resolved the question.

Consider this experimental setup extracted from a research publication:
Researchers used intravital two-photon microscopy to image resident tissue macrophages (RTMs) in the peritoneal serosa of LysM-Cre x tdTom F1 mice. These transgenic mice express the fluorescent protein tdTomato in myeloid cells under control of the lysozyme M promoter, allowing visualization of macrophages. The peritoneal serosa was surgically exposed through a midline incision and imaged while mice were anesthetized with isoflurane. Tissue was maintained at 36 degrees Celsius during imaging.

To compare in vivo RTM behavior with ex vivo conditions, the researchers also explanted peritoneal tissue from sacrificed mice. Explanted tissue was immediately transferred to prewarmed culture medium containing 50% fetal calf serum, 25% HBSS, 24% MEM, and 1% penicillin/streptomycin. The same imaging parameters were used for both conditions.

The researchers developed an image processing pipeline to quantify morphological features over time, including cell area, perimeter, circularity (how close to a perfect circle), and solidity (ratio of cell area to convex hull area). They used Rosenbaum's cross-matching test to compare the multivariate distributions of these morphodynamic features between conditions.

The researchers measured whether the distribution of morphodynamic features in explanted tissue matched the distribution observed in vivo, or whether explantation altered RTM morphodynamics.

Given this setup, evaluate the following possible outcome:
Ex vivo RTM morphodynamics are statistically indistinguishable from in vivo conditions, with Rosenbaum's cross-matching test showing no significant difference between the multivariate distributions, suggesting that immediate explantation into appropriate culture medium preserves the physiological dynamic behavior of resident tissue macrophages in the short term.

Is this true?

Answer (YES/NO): NO